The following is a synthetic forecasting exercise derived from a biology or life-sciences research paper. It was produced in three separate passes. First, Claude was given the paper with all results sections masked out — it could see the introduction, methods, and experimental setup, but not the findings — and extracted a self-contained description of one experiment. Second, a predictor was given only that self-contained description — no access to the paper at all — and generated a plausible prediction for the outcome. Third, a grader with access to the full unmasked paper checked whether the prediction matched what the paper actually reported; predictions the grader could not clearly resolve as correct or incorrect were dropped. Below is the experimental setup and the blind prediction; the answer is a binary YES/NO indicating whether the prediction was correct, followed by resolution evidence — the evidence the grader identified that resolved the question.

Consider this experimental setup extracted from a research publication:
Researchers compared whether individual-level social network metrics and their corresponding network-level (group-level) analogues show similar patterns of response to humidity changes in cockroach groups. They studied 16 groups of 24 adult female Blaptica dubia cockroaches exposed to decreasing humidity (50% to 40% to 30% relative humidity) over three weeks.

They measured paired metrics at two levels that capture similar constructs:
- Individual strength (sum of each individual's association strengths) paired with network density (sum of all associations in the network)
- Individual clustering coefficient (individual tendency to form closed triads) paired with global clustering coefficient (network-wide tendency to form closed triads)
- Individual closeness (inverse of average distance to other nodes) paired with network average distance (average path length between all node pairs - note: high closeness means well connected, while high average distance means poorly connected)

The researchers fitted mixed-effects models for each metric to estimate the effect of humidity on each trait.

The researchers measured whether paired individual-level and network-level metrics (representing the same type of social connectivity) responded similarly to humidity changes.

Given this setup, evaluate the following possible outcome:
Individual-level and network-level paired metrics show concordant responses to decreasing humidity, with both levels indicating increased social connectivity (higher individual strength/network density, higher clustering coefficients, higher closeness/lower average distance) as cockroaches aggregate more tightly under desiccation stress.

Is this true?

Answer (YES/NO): NO